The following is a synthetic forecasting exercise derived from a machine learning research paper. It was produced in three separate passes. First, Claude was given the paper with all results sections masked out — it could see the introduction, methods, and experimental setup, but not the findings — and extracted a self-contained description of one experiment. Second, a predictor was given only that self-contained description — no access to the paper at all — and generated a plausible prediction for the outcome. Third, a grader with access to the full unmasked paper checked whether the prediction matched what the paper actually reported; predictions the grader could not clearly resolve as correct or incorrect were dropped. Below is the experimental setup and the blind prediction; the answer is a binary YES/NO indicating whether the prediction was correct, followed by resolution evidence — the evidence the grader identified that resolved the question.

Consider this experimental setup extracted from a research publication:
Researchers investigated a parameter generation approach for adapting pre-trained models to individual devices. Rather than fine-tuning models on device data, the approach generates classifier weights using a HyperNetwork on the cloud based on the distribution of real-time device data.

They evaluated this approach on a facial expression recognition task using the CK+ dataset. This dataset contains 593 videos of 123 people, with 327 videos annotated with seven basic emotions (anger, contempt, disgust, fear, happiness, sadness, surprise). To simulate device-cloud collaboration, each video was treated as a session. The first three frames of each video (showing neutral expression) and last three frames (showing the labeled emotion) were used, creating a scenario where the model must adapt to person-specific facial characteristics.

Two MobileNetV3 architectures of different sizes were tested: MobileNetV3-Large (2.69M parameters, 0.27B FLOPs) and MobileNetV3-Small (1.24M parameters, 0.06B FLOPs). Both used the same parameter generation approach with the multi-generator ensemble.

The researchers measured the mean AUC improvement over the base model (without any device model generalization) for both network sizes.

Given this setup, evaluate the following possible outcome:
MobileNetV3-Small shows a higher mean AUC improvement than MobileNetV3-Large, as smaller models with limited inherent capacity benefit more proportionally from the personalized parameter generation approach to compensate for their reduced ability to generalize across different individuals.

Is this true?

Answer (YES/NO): YES